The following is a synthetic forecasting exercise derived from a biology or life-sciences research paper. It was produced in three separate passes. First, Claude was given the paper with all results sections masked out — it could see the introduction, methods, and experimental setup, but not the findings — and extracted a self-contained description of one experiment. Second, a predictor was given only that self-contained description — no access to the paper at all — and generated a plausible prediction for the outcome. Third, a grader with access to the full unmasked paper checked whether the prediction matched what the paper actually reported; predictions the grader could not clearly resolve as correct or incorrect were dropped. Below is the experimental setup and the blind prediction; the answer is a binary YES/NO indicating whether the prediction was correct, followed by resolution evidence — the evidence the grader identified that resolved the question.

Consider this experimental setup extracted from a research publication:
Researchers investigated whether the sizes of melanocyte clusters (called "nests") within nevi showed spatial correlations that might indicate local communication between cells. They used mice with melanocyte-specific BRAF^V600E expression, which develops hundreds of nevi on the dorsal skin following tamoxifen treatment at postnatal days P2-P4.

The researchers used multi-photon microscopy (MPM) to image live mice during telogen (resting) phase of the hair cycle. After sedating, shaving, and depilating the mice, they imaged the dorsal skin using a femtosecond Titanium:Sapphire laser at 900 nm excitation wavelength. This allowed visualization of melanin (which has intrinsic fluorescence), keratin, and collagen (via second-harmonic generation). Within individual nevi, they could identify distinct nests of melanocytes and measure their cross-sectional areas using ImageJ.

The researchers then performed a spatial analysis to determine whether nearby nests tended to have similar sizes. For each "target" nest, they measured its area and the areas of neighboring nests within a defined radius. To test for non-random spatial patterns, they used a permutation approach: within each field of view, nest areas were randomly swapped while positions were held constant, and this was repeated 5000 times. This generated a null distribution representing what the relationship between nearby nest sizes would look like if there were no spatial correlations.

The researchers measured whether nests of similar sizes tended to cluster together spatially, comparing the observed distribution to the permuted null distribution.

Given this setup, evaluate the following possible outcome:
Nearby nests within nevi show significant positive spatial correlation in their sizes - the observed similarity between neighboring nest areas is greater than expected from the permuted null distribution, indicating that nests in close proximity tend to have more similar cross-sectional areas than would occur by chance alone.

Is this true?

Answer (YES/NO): NO